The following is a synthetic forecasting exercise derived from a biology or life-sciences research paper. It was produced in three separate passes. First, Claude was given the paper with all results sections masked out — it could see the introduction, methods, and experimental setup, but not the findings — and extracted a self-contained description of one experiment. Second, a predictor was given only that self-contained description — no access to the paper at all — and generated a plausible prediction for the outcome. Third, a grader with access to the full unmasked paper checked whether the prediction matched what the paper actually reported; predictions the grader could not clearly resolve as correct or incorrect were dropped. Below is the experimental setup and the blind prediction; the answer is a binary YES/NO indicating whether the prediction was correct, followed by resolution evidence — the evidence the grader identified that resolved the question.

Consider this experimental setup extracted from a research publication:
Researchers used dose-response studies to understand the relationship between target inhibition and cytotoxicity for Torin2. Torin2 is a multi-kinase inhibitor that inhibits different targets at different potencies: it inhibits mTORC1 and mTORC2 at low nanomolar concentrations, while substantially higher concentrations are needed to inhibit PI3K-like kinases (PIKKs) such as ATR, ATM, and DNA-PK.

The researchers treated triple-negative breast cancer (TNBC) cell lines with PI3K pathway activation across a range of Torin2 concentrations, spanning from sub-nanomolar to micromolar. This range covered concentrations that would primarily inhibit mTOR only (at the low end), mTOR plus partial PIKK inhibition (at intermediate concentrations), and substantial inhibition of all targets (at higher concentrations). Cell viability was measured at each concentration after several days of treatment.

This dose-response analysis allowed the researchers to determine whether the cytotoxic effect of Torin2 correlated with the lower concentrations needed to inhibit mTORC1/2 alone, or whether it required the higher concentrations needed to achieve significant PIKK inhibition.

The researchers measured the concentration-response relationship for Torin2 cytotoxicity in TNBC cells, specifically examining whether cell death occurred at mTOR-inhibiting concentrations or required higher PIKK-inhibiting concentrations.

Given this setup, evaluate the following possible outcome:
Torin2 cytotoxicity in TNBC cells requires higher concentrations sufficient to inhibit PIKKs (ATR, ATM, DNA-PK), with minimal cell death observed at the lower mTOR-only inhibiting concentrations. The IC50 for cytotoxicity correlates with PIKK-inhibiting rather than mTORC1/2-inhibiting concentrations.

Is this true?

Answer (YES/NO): YES